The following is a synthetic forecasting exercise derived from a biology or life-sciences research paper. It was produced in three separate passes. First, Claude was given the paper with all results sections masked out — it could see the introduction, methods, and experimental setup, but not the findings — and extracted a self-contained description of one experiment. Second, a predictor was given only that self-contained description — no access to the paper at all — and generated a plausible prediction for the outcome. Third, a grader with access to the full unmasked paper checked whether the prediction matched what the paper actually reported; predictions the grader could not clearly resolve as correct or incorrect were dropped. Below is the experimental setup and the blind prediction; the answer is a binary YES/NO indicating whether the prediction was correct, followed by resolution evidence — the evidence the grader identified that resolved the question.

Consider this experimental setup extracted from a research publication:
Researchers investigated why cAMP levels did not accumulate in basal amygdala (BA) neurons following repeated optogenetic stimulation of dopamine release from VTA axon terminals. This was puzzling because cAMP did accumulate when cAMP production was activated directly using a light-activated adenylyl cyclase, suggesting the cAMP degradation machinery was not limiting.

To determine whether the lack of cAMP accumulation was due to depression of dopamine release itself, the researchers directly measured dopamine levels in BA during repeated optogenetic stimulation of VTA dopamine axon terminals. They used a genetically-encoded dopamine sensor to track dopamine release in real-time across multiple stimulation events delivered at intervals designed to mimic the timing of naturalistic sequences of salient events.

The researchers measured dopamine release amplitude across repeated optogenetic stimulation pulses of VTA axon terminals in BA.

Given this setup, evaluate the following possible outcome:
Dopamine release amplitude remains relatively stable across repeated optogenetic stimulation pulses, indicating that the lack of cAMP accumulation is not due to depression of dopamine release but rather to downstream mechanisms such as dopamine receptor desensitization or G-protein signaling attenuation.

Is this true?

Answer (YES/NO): NO